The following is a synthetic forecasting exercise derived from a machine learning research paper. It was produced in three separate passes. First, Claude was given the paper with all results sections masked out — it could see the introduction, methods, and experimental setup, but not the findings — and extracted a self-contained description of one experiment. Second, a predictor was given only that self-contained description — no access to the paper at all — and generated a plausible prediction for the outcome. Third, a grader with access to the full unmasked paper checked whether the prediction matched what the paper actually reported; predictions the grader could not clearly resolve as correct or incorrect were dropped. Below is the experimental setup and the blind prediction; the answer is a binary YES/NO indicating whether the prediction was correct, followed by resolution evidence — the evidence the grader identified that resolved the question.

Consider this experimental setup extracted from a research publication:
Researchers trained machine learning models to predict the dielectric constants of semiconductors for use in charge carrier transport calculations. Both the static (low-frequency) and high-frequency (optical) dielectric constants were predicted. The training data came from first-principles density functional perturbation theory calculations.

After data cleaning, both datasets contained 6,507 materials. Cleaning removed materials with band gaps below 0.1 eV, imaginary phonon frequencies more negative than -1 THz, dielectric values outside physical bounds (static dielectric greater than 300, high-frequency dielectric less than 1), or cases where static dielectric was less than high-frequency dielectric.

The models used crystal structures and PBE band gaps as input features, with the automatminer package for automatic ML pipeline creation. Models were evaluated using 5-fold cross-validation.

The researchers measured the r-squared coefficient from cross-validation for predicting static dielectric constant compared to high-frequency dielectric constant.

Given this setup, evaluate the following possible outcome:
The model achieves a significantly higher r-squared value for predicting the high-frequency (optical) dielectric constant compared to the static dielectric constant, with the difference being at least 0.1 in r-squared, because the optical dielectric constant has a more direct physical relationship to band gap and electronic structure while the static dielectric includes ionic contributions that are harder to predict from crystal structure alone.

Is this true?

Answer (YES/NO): YES